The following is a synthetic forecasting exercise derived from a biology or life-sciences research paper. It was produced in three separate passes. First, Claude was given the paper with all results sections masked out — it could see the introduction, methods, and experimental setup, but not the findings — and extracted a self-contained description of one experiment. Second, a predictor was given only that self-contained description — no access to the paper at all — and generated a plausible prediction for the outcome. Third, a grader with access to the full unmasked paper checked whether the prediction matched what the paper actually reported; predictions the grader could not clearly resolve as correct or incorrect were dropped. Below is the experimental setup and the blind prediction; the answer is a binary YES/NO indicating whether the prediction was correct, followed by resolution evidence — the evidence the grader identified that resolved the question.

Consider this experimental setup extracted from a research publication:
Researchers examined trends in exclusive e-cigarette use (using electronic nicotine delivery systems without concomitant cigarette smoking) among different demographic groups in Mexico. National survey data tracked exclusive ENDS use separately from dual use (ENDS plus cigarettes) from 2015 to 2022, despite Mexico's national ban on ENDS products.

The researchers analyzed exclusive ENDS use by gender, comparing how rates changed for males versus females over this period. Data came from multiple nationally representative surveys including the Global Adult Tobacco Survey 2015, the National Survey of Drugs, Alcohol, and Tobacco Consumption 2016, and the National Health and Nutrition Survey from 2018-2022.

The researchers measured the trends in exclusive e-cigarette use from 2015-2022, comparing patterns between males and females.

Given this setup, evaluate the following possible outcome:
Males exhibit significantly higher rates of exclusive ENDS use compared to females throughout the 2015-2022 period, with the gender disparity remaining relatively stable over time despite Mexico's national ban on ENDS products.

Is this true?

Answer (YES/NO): NO